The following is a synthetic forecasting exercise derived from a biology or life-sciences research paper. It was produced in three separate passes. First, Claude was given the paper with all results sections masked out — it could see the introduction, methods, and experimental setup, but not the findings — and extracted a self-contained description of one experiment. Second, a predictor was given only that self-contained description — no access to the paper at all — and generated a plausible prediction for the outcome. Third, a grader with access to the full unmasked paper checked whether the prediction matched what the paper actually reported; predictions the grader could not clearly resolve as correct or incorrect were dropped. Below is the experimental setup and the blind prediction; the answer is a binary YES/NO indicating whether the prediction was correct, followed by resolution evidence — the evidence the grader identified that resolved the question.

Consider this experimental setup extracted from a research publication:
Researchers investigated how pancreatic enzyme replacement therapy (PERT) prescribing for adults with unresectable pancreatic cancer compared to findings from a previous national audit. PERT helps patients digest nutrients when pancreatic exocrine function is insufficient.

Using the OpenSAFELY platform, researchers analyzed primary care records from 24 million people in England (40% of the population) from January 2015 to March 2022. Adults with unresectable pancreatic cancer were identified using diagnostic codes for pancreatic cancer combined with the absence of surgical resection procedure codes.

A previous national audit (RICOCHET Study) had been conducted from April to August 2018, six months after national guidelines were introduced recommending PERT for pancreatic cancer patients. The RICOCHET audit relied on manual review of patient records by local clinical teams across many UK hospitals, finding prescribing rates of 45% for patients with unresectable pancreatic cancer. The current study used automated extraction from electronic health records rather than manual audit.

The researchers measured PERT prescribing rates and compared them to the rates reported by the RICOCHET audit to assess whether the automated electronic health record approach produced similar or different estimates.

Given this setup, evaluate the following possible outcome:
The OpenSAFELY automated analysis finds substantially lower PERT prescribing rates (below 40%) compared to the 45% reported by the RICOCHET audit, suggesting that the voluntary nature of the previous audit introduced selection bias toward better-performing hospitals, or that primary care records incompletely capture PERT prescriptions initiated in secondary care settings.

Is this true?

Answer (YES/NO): NO